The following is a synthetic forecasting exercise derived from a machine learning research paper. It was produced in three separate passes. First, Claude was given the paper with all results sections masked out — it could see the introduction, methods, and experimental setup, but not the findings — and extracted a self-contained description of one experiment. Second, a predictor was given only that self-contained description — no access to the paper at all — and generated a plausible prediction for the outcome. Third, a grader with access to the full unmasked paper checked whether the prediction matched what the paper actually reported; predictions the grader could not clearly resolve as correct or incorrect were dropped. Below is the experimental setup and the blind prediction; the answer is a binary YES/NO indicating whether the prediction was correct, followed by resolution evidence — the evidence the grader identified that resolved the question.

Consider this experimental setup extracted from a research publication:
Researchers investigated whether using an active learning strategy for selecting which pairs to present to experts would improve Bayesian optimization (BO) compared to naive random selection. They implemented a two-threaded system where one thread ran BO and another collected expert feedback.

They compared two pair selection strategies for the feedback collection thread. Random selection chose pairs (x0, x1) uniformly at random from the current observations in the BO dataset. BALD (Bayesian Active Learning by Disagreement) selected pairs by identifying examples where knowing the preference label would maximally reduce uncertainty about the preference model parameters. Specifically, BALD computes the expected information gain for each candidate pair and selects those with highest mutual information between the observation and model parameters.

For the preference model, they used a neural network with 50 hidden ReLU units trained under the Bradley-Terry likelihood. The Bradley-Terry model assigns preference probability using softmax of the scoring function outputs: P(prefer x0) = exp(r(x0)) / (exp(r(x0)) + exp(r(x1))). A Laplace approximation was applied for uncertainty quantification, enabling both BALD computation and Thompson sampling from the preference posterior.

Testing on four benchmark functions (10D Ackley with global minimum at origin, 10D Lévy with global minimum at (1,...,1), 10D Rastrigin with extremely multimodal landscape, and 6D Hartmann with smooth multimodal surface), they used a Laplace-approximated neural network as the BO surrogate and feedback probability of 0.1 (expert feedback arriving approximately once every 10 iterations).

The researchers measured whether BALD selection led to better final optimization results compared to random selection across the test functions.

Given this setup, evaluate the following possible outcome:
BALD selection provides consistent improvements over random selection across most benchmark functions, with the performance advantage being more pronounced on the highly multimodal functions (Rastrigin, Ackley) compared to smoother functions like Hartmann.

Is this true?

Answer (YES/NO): NO